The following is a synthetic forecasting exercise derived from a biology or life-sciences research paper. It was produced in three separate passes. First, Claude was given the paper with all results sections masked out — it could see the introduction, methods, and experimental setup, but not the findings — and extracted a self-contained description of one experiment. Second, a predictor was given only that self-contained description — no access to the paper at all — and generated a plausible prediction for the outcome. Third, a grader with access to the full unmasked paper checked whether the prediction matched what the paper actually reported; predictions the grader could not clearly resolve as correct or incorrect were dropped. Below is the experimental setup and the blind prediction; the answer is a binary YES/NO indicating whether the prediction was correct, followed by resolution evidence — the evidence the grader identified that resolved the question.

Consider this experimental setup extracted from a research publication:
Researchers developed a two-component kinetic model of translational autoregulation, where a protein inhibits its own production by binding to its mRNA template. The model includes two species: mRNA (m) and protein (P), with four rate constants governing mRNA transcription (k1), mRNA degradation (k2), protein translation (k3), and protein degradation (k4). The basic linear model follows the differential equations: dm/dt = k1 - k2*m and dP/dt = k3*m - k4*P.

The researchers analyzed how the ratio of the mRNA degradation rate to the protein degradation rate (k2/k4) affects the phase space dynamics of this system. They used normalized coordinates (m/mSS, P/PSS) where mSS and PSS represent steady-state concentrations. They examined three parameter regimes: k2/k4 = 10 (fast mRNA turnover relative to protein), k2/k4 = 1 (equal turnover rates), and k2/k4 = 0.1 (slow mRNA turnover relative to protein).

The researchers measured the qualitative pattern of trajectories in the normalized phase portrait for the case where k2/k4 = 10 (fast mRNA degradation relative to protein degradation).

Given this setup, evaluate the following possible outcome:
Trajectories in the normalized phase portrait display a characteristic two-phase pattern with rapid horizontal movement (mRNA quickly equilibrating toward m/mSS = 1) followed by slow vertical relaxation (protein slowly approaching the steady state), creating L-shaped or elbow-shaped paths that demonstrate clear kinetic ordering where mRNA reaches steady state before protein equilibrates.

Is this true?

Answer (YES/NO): YES